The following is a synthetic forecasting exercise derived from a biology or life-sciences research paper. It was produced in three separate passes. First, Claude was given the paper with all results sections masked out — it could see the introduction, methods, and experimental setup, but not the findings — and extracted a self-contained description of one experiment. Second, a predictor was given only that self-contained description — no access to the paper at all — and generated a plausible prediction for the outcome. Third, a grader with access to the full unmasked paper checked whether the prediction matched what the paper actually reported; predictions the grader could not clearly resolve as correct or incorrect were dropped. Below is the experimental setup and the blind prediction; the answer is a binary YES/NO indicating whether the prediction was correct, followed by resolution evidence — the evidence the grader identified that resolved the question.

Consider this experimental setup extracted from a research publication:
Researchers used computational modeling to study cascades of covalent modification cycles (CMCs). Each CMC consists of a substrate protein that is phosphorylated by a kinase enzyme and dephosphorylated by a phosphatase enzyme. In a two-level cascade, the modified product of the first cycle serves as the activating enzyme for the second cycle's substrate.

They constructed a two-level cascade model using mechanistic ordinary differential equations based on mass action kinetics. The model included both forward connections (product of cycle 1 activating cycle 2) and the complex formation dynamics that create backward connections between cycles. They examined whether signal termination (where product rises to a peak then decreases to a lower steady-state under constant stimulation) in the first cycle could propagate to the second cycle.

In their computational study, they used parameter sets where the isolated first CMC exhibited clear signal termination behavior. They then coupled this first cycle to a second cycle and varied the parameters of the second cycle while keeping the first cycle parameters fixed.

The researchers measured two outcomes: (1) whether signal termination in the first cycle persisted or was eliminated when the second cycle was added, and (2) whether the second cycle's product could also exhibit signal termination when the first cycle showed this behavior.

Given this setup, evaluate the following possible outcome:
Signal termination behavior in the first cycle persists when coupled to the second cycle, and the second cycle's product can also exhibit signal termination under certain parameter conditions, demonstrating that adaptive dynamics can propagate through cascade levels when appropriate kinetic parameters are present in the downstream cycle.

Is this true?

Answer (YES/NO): YES